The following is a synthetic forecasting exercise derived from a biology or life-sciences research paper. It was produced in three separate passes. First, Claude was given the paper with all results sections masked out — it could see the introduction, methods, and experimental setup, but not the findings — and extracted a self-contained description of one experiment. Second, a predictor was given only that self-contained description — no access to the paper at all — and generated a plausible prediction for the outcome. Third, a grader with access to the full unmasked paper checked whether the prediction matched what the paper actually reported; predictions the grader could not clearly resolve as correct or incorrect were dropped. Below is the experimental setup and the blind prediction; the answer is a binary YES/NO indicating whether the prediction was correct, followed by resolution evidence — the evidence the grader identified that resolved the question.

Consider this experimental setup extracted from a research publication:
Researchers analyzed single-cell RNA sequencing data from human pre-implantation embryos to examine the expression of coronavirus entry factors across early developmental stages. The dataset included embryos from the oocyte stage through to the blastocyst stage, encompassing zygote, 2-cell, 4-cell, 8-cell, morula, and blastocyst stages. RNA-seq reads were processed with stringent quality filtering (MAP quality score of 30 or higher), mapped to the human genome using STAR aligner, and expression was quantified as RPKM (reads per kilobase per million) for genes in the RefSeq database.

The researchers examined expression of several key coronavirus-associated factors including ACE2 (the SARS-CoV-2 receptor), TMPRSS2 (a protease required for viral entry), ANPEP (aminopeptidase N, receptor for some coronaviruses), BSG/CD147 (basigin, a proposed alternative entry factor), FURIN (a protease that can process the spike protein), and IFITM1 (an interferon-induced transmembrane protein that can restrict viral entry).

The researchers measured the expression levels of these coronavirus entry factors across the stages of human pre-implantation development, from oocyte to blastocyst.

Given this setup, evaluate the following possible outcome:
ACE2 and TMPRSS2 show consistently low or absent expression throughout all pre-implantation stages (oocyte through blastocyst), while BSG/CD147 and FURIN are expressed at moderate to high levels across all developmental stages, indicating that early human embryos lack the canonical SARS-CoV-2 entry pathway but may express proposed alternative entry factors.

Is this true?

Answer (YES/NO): NO